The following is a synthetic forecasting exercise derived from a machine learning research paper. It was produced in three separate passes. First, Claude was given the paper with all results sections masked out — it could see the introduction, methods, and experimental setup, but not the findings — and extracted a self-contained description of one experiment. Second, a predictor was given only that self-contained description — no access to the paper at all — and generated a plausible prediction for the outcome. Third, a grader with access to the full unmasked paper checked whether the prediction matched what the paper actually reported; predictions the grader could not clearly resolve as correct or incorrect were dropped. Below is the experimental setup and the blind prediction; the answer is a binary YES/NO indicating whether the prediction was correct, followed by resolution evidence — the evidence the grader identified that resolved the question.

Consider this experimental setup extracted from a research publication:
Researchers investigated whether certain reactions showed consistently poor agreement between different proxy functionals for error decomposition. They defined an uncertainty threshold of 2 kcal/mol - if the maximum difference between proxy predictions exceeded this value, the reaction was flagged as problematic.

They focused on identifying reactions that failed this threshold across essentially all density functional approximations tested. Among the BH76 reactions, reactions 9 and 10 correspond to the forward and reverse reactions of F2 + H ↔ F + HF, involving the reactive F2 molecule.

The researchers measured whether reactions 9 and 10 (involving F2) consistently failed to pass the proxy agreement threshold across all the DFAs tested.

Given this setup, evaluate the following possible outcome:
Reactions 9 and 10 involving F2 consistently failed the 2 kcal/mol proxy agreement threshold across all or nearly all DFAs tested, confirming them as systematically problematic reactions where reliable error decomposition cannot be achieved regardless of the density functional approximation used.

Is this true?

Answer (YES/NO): YES